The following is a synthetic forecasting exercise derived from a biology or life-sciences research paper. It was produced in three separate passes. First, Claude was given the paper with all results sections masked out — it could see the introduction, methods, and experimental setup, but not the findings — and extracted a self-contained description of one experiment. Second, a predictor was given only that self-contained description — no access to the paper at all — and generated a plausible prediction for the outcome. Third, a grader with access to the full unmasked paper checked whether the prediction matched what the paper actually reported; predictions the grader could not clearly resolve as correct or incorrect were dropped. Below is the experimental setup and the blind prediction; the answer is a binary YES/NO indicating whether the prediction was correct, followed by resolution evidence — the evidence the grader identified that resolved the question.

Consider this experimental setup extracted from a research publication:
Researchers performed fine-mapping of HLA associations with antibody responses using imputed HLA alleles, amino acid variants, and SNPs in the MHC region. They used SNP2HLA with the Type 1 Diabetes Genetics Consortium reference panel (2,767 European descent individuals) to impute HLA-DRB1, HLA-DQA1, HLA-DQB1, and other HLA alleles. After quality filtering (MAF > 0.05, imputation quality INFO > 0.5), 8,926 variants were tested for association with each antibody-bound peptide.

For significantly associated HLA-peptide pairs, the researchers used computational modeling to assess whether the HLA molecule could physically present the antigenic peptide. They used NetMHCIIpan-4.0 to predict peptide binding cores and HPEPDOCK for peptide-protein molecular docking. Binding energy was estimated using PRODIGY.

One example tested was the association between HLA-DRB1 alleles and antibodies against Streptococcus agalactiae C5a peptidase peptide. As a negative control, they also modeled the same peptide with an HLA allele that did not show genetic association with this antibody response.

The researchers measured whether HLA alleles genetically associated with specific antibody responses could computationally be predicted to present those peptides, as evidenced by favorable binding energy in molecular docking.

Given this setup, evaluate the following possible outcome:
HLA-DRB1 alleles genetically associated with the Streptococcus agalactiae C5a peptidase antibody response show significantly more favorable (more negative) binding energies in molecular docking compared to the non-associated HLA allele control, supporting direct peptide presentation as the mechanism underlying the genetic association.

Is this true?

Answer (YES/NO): YES